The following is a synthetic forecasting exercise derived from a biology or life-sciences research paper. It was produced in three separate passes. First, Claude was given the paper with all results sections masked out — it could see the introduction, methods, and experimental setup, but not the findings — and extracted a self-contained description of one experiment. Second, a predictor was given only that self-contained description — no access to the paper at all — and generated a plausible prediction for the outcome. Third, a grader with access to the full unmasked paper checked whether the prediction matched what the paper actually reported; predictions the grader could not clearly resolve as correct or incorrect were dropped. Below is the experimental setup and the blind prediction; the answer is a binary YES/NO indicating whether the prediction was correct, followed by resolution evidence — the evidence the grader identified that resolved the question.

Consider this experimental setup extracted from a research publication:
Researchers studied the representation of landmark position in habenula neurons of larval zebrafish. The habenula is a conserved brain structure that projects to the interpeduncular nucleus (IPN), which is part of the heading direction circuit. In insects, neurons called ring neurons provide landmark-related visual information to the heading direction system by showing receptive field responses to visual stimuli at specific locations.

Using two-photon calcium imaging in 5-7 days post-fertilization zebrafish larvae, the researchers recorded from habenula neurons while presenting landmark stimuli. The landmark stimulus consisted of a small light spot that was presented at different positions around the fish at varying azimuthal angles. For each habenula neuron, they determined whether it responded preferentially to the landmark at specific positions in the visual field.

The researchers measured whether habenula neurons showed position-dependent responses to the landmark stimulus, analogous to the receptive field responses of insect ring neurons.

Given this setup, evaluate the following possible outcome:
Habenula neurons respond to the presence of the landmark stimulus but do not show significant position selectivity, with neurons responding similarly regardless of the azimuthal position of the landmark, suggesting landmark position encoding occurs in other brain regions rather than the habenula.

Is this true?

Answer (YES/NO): NO